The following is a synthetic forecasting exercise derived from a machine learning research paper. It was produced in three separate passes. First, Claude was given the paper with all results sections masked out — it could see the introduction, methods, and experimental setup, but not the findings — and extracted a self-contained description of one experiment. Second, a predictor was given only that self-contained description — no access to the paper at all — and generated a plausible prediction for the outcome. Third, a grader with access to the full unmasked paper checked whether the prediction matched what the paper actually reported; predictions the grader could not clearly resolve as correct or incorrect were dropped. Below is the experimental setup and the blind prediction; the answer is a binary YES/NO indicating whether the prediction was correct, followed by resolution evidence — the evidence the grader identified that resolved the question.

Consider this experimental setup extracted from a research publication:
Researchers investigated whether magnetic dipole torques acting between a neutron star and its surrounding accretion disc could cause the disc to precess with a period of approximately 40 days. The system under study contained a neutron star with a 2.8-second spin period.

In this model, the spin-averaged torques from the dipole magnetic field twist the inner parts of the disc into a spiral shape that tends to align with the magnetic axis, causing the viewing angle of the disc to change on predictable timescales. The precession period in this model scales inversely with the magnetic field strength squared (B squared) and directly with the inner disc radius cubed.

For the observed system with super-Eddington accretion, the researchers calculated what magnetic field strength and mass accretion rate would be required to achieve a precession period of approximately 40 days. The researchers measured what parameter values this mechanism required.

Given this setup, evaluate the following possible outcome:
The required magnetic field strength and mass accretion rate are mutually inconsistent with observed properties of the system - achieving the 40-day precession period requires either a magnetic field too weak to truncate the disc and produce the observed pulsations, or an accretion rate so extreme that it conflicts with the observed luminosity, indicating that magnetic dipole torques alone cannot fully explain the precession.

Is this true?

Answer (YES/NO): NO